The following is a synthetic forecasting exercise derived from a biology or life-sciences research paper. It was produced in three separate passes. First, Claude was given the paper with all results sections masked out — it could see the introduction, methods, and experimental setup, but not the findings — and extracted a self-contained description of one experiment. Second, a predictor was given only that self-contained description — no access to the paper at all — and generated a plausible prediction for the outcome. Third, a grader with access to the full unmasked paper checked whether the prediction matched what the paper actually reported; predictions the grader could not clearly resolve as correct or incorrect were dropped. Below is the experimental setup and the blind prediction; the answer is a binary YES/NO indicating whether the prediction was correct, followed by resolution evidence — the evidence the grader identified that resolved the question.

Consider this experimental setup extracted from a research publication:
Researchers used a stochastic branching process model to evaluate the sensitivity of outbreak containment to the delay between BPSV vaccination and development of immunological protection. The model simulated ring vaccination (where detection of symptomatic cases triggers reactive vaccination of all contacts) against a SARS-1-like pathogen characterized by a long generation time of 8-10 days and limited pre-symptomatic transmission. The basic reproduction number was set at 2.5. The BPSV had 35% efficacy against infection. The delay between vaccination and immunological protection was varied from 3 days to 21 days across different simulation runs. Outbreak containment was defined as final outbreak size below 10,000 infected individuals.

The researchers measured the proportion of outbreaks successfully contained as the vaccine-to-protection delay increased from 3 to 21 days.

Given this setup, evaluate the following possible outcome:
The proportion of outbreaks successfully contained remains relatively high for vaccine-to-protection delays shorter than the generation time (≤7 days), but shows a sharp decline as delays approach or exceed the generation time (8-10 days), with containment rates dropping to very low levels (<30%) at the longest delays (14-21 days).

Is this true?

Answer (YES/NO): NO